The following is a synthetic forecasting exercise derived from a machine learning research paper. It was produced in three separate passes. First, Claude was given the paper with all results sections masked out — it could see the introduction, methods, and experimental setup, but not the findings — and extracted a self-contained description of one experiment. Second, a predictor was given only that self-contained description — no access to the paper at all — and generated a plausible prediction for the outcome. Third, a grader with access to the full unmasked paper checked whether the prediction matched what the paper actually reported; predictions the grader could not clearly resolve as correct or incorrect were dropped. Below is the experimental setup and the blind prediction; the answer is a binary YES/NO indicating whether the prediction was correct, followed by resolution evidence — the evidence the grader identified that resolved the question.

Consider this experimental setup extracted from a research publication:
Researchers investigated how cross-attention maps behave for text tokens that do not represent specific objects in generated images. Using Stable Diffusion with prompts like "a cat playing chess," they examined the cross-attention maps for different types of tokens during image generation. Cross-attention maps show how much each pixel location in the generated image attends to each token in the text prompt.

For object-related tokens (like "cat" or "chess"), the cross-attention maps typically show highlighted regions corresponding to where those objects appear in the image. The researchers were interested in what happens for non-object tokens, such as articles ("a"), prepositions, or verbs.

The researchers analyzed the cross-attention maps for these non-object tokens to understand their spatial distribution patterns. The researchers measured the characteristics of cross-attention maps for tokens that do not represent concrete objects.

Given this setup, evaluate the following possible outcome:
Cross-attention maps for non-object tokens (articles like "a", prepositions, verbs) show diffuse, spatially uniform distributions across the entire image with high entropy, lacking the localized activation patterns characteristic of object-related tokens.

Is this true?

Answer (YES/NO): NO